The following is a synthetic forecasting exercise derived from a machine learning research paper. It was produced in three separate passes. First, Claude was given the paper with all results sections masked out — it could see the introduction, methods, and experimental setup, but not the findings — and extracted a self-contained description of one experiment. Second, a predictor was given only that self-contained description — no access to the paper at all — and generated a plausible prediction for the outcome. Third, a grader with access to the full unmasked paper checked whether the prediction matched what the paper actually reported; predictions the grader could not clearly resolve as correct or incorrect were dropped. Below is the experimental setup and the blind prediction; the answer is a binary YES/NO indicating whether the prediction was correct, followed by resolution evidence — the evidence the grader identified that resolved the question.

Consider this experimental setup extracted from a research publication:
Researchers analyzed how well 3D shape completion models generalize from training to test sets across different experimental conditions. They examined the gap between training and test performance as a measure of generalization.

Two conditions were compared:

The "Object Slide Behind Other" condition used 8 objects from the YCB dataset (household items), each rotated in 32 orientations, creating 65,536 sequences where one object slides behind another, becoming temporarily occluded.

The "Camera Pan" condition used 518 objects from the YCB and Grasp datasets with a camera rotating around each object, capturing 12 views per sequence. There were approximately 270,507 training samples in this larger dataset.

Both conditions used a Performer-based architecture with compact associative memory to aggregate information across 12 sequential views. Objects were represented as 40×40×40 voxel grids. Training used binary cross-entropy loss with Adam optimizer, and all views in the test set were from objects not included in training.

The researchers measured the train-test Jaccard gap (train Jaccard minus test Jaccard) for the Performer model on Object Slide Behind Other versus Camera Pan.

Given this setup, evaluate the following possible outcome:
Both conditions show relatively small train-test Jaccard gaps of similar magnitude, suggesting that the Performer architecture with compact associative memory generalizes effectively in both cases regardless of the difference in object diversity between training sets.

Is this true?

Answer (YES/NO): NO